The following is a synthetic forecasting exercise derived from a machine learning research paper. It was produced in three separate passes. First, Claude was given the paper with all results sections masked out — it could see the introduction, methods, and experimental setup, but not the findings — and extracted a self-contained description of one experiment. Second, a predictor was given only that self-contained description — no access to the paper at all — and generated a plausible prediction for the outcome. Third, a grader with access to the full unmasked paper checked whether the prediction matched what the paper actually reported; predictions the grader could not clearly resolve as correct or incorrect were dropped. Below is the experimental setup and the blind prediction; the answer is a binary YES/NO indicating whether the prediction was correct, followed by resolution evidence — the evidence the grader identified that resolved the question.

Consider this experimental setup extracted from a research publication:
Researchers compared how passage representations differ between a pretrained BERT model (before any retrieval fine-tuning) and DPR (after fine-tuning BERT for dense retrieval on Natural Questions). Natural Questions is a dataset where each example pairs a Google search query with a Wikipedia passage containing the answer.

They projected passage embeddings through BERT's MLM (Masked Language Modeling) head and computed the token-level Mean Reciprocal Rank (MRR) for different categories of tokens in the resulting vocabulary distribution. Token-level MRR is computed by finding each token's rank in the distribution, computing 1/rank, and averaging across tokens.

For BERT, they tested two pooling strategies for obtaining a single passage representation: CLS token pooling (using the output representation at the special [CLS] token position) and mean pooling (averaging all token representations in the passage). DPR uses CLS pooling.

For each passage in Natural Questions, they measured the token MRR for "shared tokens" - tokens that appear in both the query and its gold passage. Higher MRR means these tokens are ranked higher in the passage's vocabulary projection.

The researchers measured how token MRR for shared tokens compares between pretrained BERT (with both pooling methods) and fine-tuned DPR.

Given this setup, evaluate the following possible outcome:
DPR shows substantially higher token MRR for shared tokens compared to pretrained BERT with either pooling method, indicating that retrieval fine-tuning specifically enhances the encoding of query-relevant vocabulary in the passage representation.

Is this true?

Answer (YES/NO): YES